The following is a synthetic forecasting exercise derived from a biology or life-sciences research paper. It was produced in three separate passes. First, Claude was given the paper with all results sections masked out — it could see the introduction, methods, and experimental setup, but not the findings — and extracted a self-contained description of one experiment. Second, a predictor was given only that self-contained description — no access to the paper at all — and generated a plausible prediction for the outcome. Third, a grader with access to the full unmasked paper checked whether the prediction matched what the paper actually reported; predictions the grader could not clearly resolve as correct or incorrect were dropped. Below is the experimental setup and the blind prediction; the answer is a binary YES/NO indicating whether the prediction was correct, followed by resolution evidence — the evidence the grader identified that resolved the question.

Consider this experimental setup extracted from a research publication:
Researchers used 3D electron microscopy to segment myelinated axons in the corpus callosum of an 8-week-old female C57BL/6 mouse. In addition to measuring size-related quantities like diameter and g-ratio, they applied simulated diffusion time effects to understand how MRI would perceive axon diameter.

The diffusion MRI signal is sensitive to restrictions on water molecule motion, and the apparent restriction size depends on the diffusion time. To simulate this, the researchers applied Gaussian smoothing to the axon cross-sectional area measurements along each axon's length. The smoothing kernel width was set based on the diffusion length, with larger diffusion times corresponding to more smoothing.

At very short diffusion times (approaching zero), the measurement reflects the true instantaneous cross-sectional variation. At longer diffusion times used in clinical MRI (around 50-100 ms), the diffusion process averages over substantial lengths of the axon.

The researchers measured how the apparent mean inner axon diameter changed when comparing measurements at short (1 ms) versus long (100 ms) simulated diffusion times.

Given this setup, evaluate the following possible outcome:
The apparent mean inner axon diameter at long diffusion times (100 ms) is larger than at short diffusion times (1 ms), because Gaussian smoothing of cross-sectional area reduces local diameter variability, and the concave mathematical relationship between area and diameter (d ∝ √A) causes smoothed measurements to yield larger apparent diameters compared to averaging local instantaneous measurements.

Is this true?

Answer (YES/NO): NO